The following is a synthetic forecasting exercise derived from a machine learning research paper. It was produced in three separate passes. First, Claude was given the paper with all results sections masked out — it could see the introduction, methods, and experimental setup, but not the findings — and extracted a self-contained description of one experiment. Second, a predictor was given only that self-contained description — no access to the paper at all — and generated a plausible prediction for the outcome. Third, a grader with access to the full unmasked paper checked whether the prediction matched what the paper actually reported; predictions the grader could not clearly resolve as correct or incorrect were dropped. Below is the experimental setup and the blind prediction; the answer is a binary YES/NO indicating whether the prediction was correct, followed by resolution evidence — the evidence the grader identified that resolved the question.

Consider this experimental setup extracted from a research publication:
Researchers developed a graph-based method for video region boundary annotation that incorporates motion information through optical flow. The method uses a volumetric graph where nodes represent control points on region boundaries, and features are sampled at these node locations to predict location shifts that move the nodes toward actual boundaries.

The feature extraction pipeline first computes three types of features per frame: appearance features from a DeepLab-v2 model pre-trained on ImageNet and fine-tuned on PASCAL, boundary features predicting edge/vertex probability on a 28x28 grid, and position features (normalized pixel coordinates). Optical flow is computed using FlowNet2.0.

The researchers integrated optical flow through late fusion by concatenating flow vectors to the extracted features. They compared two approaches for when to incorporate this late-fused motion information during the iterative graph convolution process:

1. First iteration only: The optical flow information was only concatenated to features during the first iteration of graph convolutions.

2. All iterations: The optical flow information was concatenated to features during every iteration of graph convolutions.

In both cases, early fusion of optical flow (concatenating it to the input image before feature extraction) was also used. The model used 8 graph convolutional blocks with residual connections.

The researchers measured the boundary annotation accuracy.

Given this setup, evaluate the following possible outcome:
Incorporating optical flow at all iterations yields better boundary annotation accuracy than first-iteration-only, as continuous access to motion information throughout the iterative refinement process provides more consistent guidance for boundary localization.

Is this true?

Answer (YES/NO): NO